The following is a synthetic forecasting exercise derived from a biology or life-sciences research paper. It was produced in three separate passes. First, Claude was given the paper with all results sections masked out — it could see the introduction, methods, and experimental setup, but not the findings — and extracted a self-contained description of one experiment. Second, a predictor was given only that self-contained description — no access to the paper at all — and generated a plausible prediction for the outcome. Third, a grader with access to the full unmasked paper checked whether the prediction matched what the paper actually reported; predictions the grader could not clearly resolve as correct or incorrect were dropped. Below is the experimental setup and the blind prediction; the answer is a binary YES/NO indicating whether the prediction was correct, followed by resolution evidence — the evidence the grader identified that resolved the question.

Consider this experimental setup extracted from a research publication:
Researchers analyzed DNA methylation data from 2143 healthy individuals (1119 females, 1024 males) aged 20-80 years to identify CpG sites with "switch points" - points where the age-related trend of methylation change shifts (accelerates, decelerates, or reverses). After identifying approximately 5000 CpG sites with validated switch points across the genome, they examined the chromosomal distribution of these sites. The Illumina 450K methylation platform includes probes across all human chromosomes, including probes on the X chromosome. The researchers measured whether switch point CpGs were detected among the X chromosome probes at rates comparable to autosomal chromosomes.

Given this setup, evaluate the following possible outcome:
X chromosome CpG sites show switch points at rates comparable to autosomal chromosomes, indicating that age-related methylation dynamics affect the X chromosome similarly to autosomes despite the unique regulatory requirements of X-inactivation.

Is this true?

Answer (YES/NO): NO